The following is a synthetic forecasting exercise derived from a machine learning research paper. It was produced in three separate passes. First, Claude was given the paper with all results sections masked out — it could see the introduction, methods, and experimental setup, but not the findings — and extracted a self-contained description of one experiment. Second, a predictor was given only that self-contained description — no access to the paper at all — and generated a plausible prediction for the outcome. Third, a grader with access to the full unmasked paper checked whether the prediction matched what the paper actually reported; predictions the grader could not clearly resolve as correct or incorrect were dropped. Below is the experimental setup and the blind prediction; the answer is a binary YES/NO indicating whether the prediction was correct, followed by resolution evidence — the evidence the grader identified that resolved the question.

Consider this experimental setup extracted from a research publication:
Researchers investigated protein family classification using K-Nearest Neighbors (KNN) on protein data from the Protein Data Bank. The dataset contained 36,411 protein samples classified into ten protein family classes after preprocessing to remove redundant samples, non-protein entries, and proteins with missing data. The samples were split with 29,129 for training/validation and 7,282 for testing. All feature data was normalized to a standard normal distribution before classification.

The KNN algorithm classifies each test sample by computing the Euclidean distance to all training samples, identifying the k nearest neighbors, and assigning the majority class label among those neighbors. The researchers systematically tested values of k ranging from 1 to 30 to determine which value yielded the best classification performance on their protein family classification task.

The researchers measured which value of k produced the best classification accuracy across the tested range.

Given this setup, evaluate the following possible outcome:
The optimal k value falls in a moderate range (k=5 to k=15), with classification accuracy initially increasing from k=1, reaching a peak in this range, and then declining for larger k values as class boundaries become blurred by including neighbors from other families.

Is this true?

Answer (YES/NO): NO